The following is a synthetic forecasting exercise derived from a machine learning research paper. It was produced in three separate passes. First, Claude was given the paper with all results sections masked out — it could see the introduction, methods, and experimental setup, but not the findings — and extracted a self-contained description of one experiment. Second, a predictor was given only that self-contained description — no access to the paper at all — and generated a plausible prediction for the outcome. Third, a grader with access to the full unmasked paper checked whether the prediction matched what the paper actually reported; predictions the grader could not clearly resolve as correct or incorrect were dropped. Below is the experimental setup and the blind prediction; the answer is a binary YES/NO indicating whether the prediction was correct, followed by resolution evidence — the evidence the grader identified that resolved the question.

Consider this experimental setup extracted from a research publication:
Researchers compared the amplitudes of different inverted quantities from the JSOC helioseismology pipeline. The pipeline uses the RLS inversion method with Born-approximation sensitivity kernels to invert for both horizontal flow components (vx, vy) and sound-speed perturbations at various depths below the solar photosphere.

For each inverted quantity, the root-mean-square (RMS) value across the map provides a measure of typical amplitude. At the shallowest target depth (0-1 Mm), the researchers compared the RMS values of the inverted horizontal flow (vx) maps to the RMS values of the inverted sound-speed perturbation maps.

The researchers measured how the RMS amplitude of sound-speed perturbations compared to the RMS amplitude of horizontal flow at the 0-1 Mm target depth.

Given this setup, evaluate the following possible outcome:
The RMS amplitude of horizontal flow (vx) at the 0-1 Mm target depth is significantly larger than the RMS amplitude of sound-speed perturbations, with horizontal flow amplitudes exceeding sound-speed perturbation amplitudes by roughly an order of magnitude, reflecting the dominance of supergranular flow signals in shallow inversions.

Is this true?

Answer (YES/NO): NO